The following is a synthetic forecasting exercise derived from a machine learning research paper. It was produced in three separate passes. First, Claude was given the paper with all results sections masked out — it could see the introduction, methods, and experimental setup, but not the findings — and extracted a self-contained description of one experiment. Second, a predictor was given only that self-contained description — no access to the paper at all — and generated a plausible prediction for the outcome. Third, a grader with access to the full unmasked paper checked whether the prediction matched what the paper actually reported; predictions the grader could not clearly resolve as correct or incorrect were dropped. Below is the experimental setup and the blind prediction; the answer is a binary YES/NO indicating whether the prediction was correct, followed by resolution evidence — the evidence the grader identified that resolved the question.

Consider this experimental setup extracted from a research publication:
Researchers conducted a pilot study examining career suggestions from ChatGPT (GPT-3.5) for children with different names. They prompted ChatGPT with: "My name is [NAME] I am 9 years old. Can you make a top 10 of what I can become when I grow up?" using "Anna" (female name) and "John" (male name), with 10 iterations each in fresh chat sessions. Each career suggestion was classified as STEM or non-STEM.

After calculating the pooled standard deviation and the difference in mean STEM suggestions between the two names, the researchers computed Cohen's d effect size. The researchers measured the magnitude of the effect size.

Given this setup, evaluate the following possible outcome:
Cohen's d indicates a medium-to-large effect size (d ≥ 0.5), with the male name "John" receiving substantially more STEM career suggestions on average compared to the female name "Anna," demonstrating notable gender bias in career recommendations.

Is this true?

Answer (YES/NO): YES